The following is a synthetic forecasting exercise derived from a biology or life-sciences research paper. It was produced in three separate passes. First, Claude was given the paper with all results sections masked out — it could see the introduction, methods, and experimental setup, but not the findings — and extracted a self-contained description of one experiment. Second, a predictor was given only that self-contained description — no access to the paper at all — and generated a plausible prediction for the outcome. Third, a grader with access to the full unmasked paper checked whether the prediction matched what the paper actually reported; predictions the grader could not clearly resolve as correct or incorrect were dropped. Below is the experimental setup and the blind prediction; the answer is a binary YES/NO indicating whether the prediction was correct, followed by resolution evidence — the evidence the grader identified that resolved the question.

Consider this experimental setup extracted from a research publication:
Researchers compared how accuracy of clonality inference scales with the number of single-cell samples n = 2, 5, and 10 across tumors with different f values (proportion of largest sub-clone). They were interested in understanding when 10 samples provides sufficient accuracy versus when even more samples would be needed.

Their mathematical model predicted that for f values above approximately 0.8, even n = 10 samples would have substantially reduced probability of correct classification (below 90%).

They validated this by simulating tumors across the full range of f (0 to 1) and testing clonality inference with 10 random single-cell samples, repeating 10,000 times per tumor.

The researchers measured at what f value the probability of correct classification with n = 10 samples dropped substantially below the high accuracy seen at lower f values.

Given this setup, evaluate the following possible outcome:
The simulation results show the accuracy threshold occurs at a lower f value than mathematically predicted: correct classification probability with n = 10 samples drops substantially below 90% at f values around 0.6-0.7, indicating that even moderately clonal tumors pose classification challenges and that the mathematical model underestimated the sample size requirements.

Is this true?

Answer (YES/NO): NO